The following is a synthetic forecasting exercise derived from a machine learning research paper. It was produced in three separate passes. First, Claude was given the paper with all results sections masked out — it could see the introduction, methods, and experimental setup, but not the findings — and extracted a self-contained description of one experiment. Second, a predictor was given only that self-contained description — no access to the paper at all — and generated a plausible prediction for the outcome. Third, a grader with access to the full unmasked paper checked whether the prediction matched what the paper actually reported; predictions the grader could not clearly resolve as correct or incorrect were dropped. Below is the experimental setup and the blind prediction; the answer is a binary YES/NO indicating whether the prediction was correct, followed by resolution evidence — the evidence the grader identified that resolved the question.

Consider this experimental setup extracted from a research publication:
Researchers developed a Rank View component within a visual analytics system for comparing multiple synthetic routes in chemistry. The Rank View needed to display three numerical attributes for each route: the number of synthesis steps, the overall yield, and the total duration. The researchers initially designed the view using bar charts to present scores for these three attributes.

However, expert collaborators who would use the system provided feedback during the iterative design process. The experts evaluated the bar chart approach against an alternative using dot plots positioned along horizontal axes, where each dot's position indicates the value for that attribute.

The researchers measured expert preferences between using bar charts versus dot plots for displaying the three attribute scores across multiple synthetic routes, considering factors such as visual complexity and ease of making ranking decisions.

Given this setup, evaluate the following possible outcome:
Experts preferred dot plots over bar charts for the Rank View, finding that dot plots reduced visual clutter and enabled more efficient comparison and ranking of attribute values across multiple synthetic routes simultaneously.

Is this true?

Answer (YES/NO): YES